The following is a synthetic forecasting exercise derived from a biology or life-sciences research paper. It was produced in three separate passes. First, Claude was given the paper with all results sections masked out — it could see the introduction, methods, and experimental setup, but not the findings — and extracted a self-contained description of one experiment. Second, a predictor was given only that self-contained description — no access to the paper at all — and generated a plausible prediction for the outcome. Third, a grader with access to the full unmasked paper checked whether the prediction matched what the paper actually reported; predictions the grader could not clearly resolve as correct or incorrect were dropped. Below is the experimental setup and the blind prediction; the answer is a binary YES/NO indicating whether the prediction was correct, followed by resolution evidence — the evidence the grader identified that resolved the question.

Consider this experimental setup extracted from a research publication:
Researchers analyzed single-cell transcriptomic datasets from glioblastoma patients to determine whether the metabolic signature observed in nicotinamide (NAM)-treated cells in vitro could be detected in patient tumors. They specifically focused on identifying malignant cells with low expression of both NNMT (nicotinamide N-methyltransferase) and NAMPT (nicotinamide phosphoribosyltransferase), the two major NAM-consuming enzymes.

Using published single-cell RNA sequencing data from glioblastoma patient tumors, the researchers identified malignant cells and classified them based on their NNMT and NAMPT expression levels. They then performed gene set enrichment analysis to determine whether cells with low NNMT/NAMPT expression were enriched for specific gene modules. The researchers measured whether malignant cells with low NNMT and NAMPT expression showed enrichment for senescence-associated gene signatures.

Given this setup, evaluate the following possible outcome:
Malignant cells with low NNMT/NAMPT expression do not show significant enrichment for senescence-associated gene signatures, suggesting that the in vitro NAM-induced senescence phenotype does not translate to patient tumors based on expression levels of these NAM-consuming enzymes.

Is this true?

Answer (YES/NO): NO